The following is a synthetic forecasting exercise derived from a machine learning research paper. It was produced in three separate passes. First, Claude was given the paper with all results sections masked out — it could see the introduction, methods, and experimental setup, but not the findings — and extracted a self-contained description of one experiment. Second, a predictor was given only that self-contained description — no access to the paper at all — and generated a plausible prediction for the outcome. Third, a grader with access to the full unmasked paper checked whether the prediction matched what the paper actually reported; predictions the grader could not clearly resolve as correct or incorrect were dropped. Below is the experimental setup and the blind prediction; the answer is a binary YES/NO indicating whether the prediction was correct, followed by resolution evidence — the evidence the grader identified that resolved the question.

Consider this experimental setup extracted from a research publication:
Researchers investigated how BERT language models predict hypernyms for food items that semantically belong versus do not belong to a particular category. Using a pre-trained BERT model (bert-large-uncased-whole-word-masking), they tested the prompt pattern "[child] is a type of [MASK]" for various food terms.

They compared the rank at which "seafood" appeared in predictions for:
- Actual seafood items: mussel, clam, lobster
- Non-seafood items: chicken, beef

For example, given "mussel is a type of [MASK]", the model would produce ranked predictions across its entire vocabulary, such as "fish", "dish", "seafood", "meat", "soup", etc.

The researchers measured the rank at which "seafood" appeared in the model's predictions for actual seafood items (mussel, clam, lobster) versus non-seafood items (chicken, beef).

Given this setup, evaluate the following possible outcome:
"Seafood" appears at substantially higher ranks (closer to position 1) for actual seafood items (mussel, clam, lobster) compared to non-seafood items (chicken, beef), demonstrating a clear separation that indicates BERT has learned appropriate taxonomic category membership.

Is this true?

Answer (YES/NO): YES